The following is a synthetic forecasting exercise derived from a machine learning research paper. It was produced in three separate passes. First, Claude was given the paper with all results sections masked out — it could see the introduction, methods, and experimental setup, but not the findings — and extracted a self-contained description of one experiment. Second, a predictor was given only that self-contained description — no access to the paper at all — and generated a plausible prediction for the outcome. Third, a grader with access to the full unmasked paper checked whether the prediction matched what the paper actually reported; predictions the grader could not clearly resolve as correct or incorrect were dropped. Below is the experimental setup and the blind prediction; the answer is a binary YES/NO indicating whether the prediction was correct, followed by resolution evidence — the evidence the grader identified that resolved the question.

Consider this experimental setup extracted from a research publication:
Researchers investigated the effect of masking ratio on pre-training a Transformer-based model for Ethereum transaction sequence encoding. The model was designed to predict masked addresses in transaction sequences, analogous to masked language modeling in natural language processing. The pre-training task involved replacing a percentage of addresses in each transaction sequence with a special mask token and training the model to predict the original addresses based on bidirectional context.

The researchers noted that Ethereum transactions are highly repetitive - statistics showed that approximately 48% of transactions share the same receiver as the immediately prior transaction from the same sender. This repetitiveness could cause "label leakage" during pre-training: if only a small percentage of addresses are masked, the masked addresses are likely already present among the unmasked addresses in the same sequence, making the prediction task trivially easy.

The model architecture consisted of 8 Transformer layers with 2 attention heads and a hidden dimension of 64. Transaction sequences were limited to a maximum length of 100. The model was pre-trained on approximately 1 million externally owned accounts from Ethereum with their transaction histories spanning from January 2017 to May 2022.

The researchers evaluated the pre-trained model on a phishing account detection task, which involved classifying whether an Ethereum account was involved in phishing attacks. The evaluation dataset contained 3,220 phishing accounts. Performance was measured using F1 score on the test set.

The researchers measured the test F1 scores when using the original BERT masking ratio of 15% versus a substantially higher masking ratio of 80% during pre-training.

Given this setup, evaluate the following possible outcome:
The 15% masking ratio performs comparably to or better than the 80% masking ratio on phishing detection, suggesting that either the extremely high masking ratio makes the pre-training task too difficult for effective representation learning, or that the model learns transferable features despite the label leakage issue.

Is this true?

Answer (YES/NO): NO